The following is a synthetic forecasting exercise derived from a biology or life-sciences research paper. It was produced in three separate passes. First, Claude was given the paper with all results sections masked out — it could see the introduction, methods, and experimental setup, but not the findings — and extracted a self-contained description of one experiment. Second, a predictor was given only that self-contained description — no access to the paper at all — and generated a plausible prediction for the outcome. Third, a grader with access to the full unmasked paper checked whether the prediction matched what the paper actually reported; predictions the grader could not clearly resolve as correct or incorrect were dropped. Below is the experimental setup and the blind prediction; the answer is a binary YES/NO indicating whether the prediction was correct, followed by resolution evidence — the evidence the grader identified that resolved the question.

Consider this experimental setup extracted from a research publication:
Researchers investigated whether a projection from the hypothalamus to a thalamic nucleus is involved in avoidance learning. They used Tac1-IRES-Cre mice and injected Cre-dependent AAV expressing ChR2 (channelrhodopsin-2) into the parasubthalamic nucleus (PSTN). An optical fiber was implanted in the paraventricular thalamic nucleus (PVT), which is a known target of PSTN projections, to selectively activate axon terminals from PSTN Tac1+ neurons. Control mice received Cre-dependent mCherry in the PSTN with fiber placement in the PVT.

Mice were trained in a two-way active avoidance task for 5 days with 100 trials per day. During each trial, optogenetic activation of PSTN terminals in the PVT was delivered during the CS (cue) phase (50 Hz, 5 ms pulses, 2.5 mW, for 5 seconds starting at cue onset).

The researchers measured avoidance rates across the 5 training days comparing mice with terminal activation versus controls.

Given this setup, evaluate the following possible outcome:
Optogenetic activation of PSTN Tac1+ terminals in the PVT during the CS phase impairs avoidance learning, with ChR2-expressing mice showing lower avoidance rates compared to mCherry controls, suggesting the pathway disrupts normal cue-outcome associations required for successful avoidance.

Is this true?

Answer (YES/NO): NO